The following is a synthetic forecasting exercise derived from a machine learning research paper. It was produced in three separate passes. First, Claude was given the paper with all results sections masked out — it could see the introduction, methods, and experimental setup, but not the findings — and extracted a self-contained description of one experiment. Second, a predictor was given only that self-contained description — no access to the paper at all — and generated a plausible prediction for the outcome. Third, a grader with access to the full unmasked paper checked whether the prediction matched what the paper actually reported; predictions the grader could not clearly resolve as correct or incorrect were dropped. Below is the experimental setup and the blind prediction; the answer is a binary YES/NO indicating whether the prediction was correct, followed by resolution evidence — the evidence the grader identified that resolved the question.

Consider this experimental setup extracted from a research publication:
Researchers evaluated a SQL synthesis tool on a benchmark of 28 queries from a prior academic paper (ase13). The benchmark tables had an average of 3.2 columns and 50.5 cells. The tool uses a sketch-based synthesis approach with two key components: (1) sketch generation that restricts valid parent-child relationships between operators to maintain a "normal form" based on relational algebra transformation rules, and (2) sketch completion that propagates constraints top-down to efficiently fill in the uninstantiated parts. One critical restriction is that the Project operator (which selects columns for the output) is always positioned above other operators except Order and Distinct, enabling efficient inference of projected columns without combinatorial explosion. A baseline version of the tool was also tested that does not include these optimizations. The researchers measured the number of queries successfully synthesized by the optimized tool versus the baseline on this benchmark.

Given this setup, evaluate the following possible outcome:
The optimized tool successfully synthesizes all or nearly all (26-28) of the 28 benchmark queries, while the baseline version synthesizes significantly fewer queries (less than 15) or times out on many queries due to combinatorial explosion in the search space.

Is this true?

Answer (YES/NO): NO